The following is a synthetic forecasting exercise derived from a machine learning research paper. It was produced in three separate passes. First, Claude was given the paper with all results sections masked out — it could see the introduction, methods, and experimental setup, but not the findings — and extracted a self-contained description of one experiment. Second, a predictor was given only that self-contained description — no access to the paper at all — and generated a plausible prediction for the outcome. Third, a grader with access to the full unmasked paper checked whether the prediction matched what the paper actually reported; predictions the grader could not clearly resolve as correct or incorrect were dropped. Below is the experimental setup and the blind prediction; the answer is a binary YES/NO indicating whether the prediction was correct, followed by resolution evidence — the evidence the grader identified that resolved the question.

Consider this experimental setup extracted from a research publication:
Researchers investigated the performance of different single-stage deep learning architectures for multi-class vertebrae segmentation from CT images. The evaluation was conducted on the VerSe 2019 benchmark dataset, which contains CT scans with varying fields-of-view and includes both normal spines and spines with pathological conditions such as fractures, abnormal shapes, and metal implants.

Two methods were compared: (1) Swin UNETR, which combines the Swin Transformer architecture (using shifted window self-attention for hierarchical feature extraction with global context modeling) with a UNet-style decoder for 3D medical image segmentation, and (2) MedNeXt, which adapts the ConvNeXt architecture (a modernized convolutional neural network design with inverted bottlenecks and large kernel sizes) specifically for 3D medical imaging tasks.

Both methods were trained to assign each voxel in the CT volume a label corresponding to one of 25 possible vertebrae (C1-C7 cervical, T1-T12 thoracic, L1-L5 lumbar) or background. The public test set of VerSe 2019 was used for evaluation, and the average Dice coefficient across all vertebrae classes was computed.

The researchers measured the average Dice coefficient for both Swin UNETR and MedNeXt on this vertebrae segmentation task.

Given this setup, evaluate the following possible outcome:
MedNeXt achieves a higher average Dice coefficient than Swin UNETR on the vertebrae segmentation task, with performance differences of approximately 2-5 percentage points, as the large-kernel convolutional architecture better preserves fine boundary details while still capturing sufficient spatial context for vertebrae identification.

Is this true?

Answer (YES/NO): YES